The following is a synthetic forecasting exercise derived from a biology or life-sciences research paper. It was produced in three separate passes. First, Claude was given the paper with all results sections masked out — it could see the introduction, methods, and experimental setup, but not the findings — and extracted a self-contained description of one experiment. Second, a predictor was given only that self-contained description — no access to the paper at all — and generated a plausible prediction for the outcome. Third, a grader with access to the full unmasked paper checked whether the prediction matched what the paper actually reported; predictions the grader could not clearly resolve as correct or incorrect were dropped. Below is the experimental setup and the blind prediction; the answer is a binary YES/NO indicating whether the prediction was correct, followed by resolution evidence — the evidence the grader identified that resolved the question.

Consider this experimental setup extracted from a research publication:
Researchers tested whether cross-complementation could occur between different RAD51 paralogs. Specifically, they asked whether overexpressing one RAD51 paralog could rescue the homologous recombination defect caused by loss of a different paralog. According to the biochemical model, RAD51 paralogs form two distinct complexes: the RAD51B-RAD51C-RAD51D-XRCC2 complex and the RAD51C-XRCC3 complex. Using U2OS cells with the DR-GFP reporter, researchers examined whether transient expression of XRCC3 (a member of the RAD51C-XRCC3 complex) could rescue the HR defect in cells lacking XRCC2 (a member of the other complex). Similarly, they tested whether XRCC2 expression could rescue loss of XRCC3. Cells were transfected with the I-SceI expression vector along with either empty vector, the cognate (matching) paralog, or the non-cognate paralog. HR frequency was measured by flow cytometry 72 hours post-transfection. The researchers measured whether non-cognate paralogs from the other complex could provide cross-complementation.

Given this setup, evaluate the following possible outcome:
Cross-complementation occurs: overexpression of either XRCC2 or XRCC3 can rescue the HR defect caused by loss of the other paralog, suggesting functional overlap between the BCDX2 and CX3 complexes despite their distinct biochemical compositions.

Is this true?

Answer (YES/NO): NO